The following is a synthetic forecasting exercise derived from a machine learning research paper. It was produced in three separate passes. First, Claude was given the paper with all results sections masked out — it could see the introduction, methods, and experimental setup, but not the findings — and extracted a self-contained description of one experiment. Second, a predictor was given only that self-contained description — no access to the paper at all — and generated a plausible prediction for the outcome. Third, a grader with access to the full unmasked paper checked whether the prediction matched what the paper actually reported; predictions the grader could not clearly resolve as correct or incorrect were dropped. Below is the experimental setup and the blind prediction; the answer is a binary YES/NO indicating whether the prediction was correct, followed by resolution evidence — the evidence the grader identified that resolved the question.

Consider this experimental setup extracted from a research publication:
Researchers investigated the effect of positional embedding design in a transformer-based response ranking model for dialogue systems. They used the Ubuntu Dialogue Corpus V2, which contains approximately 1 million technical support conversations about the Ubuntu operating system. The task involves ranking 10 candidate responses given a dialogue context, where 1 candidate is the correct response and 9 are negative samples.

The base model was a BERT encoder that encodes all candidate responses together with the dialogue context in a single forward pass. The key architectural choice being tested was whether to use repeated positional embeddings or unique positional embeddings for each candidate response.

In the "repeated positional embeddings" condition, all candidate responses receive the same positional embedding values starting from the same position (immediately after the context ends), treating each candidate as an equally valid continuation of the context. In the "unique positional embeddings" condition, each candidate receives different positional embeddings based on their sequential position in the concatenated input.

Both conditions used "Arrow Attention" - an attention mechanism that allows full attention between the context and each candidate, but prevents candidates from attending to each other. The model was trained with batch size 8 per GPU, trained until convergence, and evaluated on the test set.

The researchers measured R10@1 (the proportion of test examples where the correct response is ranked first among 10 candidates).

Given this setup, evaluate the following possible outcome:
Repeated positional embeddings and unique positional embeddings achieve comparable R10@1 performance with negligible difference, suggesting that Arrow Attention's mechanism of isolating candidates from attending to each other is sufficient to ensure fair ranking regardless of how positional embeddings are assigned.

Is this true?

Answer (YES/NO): NO